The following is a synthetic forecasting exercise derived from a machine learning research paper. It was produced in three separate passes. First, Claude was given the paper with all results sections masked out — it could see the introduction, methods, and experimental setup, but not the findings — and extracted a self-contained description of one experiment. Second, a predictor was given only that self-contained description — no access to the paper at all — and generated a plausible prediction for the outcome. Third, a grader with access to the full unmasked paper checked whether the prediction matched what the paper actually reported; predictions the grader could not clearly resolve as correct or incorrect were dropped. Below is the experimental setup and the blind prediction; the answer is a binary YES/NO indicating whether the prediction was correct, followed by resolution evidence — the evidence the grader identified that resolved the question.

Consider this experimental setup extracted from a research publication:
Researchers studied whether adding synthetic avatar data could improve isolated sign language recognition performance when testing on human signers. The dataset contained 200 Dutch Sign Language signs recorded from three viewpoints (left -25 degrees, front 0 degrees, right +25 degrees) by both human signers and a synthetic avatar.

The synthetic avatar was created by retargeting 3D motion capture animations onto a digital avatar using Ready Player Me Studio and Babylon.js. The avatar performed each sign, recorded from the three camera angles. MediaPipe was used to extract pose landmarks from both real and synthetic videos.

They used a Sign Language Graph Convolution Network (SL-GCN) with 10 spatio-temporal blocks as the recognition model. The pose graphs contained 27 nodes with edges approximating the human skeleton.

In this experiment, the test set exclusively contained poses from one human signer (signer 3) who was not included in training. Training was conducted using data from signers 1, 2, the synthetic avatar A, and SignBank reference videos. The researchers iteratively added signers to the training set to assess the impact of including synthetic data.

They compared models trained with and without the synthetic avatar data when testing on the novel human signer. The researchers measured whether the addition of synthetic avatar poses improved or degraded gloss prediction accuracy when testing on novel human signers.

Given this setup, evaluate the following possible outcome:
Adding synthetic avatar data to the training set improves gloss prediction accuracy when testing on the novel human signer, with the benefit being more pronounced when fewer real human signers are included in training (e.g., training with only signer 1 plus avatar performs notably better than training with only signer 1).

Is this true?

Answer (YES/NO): NO